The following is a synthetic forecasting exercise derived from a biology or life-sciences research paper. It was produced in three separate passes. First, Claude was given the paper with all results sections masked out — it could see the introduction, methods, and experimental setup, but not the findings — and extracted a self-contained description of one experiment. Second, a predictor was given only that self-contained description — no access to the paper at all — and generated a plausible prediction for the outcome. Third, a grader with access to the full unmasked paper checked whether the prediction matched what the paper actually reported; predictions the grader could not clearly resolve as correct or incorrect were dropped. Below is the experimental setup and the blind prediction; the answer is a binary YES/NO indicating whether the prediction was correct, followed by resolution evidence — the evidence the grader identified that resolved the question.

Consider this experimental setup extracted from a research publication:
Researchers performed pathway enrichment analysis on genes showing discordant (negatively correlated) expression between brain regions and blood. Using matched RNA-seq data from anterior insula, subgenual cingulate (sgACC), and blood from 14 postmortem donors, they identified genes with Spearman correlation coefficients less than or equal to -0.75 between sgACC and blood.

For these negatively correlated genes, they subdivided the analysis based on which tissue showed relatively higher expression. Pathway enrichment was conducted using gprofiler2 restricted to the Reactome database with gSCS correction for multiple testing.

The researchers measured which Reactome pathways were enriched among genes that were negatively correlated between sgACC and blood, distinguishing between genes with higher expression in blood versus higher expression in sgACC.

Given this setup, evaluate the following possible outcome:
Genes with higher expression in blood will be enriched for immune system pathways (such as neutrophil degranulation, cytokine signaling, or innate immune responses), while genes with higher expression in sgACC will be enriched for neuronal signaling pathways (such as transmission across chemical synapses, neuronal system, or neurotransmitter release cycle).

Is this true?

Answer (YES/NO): NO